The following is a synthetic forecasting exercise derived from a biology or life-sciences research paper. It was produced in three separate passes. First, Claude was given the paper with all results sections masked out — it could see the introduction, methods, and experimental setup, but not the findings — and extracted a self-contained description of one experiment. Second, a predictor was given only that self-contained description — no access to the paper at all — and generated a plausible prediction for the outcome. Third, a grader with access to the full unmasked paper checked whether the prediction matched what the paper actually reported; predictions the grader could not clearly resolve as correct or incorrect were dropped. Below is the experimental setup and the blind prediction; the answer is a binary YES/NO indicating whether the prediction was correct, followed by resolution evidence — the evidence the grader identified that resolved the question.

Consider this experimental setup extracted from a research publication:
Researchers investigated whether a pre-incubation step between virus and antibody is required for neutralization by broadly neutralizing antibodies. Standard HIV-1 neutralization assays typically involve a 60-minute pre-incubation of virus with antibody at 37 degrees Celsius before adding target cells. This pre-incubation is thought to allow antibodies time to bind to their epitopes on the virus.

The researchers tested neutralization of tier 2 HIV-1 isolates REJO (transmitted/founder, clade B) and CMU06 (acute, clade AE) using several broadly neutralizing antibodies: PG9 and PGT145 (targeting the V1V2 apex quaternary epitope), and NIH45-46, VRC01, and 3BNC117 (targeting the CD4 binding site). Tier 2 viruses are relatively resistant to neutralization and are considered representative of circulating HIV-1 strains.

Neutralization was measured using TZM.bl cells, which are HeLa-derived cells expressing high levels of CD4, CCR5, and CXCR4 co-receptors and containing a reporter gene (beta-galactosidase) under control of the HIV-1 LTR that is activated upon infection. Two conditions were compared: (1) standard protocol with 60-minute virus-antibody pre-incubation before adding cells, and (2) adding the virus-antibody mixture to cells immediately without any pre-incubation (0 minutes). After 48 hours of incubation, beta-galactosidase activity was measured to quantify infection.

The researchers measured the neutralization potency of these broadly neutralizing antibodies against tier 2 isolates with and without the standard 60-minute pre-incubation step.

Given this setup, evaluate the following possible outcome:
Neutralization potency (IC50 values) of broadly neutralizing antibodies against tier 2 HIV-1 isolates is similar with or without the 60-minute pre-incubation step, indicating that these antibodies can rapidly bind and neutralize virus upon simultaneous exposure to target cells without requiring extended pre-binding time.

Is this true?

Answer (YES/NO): YES